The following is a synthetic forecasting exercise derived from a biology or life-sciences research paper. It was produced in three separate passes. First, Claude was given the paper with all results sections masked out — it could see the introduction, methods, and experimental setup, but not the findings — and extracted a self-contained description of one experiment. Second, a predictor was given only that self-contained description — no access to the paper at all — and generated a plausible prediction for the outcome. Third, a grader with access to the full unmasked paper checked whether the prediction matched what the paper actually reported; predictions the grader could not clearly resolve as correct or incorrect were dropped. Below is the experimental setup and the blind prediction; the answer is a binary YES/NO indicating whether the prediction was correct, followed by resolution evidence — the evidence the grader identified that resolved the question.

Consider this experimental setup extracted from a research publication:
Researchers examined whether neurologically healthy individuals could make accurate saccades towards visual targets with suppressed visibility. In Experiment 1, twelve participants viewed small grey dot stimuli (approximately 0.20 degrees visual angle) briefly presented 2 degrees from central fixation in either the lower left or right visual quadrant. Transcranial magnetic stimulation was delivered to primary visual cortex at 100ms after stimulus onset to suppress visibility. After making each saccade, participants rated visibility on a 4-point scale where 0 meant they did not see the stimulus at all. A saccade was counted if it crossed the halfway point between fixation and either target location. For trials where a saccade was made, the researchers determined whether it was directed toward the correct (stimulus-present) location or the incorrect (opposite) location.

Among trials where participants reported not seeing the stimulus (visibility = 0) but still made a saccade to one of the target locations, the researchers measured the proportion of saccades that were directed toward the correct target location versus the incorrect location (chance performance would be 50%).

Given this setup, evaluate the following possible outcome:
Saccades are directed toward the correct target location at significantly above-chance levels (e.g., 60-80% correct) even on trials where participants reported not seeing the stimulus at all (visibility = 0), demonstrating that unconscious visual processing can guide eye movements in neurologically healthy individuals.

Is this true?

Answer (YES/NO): YES